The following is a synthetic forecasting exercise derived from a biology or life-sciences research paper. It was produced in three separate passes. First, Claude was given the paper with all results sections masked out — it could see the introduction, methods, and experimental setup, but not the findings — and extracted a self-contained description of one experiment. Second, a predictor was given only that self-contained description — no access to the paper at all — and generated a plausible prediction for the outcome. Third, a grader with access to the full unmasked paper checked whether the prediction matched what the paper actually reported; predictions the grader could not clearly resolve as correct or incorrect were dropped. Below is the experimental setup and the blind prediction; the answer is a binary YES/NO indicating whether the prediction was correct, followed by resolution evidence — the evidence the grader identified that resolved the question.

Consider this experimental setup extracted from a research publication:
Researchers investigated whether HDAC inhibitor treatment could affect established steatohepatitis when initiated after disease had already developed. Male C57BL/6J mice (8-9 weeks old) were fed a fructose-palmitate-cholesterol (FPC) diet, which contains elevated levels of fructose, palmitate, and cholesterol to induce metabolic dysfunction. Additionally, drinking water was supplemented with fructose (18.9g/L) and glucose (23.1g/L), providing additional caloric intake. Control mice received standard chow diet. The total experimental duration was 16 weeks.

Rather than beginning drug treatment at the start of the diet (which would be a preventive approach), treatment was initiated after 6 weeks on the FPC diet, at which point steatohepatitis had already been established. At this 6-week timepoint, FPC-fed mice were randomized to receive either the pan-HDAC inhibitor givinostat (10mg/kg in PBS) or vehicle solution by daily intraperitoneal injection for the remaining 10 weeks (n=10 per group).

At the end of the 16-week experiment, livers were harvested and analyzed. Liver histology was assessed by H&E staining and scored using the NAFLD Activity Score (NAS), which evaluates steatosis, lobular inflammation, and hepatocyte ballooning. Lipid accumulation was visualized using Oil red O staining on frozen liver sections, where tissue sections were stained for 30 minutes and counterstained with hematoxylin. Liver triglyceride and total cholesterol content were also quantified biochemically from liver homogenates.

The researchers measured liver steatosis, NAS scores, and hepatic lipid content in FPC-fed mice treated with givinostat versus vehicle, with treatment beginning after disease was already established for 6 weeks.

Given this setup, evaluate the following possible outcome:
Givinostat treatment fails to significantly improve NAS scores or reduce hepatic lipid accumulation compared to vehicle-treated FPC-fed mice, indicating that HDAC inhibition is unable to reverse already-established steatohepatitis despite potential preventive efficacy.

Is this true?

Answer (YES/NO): NO